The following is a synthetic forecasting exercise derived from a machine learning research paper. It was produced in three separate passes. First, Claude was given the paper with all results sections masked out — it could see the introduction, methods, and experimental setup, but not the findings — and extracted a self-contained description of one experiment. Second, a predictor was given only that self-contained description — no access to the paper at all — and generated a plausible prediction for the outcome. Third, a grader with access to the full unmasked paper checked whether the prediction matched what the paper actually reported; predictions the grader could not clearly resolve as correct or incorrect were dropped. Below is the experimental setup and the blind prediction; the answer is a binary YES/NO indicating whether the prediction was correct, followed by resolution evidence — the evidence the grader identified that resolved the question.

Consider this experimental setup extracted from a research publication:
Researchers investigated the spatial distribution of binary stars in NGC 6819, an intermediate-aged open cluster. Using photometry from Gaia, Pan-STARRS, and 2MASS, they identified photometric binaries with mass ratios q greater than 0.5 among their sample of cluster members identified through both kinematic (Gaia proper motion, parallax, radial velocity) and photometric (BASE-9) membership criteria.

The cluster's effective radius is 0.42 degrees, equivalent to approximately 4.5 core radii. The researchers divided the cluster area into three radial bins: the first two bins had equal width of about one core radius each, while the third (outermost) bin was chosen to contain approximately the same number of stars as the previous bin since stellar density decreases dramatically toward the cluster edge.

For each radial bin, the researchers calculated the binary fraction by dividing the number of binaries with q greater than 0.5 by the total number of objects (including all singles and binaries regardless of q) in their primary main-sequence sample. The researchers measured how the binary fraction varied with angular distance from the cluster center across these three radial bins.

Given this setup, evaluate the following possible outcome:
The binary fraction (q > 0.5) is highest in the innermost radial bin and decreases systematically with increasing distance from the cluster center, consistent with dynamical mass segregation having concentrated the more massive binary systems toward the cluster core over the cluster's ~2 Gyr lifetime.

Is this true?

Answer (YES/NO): YES